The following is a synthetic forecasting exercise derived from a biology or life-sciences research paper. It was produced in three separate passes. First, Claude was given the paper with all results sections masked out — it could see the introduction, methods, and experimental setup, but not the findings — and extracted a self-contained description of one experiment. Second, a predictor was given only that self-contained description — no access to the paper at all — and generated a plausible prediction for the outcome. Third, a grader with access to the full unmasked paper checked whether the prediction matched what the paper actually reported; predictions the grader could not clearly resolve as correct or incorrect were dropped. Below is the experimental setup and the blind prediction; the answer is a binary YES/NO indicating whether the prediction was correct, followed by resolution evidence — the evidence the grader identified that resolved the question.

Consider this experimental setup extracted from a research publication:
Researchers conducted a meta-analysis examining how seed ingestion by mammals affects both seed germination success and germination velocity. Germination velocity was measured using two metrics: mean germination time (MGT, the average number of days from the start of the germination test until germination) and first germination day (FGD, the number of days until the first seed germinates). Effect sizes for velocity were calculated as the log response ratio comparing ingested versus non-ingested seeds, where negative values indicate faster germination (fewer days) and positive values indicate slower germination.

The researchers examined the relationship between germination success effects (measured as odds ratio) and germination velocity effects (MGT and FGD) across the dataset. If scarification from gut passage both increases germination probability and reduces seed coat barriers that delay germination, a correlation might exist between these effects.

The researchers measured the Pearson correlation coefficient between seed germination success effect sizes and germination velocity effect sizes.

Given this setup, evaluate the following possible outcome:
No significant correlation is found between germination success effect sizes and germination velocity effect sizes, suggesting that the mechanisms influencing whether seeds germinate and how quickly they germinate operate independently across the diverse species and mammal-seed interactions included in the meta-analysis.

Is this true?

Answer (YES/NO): NO